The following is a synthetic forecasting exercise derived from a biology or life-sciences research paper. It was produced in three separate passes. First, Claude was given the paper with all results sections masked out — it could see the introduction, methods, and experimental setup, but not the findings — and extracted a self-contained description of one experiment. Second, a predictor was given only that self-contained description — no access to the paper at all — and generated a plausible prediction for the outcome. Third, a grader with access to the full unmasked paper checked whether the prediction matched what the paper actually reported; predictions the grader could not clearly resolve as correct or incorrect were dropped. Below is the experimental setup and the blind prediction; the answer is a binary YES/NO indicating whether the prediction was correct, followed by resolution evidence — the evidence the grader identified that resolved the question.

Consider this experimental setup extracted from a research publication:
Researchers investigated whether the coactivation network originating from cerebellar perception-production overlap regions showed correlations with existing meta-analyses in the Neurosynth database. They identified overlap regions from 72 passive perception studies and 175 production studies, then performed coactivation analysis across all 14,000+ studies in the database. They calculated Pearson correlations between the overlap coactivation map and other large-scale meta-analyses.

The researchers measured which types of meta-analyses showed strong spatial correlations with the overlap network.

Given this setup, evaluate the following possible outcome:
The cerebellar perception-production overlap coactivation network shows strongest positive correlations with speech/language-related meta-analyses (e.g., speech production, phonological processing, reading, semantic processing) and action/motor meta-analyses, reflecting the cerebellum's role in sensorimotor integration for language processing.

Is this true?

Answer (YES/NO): NO